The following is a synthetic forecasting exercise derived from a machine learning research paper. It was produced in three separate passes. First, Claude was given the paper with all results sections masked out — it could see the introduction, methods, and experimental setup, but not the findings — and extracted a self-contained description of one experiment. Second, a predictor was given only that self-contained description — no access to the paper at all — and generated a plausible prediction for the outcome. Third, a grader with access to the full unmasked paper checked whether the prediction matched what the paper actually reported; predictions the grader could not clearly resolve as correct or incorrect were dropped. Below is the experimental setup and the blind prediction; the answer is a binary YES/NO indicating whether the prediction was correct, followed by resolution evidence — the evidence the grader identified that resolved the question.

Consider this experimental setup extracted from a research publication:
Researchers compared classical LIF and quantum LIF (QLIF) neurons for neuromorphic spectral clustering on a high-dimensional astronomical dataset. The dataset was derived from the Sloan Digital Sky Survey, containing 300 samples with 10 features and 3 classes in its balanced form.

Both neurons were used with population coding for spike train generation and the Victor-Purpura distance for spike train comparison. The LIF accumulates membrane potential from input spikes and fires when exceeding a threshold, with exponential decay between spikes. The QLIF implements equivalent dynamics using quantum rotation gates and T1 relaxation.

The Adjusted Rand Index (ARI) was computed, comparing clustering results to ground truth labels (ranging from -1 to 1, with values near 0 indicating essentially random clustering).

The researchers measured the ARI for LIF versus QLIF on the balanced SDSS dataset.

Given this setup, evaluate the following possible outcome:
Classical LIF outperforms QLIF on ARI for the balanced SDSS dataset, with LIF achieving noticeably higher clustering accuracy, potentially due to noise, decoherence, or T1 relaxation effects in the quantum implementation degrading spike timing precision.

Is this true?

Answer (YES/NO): NO